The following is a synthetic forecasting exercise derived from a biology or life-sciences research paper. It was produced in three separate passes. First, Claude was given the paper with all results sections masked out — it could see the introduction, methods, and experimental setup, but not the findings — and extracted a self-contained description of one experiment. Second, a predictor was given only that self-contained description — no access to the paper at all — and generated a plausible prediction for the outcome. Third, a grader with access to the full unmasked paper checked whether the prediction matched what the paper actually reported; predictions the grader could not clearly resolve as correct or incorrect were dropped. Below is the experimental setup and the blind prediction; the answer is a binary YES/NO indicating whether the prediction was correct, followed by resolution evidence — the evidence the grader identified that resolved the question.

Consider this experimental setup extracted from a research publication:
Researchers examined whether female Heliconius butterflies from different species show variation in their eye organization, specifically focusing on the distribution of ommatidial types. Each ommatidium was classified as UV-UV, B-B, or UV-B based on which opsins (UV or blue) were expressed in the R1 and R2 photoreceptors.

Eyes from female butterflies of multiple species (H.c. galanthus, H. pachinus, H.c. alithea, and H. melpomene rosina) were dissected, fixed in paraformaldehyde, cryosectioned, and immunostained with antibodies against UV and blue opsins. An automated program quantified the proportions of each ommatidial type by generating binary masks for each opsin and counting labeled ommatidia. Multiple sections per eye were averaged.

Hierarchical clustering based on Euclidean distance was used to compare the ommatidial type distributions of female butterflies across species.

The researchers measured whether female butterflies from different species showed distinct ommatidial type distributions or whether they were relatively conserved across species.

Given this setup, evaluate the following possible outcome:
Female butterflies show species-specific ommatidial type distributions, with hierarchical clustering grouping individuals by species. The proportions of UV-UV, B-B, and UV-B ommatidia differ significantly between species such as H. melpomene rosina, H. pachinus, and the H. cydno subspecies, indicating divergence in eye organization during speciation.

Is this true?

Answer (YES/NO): NO